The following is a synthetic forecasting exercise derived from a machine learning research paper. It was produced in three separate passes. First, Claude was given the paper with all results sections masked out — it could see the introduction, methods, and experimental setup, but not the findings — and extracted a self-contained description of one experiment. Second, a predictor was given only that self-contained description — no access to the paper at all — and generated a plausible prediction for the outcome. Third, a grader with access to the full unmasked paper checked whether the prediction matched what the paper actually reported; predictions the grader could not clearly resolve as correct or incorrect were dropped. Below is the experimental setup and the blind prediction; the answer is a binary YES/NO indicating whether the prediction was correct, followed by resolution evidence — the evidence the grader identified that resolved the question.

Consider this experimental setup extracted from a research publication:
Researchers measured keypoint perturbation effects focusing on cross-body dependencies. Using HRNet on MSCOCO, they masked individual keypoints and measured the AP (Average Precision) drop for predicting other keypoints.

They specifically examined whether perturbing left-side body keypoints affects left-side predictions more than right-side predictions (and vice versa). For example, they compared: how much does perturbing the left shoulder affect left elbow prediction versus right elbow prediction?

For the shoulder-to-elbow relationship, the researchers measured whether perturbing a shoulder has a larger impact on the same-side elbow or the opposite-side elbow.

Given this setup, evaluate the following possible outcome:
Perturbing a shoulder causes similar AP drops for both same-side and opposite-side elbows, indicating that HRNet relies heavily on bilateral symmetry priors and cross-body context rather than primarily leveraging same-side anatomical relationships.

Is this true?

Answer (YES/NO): NO